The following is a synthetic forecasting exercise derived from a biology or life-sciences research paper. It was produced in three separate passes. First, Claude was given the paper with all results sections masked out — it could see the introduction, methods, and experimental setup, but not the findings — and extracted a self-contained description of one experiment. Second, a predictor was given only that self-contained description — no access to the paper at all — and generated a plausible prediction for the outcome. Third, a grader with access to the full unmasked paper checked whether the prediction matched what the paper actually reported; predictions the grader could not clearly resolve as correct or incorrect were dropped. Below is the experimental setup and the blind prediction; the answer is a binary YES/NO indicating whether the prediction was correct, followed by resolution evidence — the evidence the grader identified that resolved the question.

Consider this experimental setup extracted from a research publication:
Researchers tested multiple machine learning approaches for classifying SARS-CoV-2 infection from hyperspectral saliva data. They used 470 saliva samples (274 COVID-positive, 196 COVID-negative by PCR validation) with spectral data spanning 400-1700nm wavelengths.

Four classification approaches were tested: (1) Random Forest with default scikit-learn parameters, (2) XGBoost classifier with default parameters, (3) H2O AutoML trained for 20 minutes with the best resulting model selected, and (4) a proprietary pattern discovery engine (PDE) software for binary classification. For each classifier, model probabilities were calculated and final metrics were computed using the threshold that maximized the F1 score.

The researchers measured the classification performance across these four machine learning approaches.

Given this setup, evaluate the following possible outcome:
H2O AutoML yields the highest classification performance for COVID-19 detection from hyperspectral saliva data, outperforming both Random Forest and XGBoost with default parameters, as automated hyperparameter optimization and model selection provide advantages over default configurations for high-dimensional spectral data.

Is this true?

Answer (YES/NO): NO